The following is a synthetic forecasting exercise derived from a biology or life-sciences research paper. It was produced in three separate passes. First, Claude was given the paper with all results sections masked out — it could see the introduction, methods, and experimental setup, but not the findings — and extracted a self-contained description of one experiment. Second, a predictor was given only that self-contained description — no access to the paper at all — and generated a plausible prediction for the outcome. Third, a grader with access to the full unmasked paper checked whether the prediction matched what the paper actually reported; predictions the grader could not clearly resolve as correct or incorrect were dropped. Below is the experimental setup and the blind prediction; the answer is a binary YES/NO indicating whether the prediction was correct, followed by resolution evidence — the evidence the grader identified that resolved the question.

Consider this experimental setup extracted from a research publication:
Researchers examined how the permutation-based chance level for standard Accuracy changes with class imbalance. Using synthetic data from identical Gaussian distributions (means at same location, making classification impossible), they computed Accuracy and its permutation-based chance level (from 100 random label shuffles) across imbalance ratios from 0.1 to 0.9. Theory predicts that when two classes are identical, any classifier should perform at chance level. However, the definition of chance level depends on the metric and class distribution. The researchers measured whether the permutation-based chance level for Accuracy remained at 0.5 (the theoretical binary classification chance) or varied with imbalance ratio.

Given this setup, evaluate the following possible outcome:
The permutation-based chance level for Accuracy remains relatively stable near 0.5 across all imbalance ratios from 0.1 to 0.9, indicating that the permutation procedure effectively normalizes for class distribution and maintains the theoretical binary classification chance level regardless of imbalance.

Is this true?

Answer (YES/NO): NO